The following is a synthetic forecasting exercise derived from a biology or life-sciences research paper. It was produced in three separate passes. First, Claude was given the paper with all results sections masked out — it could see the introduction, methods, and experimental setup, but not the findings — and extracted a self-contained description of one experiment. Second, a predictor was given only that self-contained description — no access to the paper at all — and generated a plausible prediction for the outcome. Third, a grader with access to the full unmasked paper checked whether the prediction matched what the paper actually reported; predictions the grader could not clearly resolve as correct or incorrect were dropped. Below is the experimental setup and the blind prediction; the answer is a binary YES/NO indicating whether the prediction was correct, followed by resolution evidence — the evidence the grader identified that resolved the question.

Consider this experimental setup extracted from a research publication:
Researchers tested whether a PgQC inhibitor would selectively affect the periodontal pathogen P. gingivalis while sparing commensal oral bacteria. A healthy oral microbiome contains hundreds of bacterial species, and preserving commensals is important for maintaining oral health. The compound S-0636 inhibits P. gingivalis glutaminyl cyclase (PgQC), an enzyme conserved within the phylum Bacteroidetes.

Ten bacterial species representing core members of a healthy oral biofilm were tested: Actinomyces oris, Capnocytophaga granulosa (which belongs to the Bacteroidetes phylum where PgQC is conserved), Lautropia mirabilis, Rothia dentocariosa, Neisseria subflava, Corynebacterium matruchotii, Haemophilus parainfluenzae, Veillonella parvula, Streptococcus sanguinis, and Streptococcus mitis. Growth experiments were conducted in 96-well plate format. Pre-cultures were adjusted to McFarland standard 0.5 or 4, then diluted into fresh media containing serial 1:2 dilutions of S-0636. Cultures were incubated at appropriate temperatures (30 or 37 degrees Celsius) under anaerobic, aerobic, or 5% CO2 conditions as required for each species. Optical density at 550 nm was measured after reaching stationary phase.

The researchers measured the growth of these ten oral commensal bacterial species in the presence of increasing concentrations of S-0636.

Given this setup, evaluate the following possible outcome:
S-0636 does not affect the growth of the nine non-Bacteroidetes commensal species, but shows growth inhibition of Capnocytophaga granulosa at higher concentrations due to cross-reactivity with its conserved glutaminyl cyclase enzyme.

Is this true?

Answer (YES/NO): NO